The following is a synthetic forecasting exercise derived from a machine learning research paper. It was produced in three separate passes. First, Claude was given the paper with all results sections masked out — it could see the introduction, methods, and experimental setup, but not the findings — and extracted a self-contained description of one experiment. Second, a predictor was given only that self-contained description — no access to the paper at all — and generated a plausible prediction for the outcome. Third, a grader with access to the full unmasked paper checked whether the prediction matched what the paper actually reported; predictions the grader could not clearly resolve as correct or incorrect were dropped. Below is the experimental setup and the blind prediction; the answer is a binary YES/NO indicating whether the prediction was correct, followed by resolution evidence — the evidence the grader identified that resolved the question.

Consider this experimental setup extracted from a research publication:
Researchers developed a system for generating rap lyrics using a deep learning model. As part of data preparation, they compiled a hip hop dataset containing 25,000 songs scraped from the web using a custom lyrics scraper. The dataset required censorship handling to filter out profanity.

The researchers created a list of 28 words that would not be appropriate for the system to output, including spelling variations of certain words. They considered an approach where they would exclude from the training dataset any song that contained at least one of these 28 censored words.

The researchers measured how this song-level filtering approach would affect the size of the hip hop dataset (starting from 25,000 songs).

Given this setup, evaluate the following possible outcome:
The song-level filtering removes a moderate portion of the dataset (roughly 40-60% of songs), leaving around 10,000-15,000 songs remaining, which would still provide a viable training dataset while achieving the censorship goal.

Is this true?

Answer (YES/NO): NO